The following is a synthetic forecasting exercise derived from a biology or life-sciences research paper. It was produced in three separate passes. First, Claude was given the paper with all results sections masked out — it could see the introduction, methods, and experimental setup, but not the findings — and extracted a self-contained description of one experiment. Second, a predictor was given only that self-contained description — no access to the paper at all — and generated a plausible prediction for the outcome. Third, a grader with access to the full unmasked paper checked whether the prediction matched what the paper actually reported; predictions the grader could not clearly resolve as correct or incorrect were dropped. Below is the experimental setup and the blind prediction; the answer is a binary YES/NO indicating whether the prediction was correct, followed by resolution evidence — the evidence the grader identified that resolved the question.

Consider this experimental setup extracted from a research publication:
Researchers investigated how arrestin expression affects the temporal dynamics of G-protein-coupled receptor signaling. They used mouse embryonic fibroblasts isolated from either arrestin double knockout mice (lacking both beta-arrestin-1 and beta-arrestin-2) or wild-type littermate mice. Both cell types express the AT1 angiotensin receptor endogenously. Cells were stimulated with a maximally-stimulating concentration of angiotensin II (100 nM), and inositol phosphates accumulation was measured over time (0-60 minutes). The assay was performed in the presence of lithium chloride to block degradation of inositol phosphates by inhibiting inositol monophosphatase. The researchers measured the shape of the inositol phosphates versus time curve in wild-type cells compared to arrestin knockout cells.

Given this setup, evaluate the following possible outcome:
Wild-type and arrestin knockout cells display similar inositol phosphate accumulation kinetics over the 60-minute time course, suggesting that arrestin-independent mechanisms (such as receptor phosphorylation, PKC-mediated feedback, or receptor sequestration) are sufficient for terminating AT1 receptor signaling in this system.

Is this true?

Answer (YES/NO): NO